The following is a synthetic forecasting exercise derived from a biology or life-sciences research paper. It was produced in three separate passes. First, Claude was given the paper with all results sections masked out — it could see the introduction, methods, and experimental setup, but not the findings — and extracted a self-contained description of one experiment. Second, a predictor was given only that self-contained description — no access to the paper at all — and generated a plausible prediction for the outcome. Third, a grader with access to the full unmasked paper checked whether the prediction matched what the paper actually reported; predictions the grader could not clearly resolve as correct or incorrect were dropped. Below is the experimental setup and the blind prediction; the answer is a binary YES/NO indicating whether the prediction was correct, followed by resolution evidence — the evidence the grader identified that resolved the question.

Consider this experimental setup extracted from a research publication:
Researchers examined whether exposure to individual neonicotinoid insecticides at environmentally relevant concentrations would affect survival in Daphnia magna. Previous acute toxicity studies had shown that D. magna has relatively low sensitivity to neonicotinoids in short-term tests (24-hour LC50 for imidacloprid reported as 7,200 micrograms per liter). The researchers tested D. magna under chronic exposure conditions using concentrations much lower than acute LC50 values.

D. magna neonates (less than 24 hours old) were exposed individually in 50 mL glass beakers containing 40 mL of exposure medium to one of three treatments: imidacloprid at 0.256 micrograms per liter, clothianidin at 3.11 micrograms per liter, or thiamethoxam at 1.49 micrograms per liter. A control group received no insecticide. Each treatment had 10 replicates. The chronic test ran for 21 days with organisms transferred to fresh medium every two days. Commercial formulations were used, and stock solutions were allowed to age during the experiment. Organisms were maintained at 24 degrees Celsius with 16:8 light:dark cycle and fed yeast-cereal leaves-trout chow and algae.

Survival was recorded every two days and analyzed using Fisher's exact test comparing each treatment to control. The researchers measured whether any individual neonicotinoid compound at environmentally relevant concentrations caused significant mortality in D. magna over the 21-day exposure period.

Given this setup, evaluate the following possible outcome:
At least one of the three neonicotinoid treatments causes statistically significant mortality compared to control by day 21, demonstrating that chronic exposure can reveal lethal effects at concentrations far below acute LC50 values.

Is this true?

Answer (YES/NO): NO